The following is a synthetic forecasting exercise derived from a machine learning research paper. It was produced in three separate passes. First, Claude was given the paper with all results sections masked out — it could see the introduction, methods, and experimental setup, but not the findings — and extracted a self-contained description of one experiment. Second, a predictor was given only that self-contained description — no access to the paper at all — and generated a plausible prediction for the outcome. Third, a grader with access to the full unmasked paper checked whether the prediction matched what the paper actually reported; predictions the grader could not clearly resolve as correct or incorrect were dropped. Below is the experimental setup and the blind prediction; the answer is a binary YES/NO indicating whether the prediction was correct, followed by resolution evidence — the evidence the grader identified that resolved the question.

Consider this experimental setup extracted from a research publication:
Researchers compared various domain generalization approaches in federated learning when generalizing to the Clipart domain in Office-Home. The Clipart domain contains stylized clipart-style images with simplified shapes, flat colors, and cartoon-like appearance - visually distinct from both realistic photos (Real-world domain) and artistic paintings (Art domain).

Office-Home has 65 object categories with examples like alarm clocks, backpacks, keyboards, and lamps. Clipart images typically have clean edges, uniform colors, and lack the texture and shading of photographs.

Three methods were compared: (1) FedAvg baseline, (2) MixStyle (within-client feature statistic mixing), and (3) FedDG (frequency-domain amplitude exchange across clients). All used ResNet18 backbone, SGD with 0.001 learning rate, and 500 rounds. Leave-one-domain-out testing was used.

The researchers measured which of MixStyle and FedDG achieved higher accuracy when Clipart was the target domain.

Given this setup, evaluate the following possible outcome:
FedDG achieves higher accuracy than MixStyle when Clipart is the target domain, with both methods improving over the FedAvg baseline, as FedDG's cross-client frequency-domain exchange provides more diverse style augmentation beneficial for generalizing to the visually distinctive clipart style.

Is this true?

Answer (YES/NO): NO